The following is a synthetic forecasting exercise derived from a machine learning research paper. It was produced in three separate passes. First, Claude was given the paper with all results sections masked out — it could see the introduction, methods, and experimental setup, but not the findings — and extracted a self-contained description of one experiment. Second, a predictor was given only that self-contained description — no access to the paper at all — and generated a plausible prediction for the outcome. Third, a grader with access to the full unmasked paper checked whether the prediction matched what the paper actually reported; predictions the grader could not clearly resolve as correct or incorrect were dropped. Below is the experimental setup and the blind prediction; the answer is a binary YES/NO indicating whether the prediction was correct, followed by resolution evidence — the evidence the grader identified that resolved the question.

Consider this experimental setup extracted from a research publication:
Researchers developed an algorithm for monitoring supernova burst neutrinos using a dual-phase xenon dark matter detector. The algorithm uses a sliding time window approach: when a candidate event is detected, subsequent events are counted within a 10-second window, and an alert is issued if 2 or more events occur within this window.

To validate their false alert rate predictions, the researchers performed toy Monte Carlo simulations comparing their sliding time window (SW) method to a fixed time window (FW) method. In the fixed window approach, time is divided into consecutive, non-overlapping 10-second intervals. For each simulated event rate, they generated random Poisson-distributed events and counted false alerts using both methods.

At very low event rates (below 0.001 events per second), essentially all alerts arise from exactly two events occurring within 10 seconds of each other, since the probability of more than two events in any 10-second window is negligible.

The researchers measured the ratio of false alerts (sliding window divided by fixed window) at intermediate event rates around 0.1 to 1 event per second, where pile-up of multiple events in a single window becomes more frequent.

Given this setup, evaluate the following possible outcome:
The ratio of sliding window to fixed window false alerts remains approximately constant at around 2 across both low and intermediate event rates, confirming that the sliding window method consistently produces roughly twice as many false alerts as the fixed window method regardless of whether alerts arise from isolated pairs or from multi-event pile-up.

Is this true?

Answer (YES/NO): NO